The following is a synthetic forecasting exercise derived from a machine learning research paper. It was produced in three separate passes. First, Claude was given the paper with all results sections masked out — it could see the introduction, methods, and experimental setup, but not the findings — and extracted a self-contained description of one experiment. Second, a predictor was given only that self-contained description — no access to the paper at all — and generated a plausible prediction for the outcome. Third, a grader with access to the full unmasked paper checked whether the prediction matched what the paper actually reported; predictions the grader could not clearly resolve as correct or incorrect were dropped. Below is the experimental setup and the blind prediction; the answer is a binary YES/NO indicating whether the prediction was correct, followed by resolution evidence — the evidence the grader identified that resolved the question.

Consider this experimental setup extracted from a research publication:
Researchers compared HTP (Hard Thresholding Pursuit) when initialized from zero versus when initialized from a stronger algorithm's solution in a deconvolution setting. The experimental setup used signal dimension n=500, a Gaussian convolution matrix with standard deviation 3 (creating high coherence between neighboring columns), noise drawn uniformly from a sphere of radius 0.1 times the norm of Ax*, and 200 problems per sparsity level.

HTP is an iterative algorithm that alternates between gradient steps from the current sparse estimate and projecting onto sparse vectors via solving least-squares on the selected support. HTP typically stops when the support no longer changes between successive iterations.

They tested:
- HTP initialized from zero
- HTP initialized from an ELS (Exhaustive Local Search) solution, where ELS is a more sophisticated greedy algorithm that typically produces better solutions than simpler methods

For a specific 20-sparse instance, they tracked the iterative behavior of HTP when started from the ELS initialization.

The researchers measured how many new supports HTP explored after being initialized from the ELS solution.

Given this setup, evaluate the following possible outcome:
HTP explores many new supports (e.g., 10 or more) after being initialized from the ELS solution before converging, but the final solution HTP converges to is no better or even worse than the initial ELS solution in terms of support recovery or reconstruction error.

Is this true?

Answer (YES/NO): NO